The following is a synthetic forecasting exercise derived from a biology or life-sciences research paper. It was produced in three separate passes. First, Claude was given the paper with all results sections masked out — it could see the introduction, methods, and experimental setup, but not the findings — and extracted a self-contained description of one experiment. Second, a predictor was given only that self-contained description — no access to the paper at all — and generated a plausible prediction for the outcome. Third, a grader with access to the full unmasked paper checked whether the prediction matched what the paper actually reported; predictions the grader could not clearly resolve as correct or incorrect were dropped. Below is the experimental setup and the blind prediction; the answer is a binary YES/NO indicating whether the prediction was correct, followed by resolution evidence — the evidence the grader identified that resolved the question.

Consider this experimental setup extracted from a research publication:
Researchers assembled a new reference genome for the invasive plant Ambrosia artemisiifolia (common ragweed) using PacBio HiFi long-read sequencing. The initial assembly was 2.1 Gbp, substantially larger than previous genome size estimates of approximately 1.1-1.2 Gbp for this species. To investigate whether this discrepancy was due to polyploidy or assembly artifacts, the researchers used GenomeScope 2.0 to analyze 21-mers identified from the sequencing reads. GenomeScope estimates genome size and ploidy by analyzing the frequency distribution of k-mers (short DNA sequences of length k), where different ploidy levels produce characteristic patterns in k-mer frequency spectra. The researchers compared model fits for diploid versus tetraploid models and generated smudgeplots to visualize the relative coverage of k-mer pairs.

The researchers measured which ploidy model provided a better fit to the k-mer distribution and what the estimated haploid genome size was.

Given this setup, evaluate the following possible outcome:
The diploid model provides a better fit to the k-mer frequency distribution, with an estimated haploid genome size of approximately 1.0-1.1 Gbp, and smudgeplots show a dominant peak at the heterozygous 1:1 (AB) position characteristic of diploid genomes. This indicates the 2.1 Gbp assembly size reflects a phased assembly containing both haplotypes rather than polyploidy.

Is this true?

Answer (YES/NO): YES